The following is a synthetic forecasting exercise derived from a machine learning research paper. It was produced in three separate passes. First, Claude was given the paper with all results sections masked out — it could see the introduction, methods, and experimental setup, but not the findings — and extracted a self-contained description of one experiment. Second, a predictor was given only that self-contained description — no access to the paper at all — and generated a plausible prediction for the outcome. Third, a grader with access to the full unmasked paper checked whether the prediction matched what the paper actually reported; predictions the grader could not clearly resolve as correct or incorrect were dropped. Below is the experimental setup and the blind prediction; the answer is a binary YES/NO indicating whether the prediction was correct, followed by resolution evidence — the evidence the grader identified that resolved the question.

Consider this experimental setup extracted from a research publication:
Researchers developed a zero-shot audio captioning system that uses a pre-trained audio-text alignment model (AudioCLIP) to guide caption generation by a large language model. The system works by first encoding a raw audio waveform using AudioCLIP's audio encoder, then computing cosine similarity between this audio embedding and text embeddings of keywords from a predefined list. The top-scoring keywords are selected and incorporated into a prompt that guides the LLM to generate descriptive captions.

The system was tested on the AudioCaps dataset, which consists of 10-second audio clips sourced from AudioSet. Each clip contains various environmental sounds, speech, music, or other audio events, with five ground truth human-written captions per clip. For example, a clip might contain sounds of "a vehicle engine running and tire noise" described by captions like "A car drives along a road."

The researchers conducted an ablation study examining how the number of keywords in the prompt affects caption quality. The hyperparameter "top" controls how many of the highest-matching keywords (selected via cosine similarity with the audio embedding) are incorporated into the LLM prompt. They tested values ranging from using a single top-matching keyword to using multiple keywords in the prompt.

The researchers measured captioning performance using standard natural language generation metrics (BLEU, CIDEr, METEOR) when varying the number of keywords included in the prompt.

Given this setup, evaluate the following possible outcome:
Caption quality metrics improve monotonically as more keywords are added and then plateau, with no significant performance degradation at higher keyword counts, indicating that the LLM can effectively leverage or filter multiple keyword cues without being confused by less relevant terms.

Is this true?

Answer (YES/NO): NO